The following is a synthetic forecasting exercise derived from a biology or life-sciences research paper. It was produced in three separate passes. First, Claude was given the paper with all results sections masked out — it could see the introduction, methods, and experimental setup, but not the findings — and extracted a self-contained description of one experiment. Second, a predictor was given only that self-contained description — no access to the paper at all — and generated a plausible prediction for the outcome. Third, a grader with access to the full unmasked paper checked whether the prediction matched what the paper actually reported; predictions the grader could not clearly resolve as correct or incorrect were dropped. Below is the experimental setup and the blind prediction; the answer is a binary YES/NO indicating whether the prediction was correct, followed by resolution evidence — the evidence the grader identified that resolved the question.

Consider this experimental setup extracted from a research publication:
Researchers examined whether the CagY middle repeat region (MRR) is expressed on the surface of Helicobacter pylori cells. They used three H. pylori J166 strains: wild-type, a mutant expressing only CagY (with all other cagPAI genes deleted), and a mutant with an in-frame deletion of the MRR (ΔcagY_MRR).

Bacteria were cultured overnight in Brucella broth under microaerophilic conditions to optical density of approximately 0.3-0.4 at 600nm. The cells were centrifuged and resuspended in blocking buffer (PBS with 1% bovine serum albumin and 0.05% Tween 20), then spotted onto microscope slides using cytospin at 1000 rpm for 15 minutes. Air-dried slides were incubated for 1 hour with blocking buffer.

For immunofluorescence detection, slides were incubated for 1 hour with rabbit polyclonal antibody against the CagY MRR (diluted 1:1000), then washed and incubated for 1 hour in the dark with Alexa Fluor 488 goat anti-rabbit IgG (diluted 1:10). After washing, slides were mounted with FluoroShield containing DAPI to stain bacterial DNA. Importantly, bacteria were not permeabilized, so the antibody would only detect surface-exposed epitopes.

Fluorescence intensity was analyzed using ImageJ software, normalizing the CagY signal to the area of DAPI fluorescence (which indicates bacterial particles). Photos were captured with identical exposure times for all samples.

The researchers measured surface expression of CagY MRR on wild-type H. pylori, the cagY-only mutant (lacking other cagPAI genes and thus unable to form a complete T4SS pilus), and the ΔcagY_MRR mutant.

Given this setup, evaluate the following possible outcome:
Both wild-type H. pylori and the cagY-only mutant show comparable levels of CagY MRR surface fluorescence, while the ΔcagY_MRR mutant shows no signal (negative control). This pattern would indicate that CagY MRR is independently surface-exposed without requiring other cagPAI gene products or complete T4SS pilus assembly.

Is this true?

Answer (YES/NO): YES